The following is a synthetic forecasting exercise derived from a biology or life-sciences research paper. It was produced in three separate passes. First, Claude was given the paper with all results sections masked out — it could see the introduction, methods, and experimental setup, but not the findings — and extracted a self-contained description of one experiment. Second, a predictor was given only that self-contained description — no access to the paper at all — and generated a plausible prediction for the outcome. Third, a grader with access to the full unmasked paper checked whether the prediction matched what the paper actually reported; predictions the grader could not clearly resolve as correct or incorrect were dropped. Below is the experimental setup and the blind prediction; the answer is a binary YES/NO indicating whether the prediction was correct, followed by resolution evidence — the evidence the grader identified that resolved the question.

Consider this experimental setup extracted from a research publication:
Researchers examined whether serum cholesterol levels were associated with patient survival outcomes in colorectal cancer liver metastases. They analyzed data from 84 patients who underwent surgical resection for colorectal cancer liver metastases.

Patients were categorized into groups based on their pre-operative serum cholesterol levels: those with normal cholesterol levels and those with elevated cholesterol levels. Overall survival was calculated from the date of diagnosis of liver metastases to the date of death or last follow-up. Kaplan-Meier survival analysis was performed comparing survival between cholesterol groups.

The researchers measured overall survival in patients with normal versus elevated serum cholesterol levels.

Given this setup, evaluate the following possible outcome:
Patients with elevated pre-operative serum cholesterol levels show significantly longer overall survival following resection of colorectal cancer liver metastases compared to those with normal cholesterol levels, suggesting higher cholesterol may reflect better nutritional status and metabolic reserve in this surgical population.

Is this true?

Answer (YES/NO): NO